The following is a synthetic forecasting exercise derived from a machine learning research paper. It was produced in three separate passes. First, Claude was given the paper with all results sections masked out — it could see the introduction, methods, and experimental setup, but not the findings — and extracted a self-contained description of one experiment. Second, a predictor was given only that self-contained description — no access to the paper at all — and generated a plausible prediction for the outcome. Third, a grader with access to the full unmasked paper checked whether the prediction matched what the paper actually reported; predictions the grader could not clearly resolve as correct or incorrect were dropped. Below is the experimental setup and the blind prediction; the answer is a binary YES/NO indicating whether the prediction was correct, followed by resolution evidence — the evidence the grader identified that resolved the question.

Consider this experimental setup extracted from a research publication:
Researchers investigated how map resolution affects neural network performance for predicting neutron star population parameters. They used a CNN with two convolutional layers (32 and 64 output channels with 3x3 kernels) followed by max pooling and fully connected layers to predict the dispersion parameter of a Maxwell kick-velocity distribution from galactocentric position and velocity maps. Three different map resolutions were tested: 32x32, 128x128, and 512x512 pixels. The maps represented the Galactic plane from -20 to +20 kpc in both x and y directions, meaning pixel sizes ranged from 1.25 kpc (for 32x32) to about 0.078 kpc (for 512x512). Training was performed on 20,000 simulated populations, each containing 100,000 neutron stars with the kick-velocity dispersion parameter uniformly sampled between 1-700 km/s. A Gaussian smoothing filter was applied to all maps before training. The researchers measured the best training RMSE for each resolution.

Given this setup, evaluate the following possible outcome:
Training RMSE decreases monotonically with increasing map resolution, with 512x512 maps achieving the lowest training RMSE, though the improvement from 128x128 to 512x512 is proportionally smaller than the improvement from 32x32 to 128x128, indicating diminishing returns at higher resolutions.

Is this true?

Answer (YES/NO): YES